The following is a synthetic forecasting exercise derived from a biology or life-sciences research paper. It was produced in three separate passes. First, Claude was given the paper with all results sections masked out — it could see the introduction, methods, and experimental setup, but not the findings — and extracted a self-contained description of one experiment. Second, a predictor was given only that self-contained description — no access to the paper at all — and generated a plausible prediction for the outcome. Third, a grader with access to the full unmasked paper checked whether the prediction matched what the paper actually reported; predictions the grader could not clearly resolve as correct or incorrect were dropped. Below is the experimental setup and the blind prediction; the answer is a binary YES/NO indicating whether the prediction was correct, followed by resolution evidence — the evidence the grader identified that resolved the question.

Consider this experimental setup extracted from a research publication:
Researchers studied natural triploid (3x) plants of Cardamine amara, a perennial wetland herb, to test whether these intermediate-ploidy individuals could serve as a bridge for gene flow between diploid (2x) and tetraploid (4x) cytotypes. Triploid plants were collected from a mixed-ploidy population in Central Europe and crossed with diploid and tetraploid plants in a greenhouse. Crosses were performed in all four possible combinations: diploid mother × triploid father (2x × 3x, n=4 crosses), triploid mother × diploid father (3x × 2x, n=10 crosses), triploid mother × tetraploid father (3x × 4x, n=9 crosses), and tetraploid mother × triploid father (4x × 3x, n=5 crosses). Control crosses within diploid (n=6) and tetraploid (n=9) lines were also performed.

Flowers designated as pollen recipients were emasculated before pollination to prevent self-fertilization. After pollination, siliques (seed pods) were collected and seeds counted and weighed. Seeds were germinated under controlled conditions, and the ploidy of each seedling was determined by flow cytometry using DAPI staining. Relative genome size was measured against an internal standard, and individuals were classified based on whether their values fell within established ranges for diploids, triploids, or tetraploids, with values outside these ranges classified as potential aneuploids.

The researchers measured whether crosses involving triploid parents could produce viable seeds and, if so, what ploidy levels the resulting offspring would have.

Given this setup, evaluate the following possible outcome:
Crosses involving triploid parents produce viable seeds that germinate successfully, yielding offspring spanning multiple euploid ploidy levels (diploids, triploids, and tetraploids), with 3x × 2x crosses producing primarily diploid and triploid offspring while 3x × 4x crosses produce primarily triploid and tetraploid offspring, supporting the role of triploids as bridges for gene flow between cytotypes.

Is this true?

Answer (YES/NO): NO